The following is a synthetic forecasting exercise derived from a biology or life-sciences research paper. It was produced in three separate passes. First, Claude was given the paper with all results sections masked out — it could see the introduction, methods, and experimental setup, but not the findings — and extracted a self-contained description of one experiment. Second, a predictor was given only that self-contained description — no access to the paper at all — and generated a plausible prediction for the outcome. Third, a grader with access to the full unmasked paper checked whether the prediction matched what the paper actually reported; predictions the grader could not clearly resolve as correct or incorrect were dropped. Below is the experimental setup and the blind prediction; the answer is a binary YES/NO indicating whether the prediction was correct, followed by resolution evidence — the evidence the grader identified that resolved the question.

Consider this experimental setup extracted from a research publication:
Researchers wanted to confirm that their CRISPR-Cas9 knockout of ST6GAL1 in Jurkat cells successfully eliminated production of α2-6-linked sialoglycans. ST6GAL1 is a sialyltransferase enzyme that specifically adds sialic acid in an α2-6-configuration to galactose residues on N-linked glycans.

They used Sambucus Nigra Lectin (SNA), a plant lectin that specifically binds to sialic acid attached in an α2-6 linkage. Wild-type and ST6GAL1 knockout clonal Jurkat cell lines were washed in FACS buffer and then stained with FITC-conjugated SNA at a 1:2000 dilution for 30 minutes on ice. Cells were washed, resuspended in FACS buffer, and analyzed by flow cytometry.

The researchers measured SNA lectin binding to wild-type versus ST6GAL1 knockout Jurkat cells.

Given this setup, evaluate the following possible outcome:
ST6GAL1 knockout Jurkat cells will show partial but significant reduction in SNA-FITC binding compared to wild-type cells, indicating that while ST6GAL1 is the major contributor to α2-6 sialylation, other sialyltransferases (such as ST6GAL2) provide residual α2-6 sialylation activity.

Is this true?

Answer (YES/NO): NO